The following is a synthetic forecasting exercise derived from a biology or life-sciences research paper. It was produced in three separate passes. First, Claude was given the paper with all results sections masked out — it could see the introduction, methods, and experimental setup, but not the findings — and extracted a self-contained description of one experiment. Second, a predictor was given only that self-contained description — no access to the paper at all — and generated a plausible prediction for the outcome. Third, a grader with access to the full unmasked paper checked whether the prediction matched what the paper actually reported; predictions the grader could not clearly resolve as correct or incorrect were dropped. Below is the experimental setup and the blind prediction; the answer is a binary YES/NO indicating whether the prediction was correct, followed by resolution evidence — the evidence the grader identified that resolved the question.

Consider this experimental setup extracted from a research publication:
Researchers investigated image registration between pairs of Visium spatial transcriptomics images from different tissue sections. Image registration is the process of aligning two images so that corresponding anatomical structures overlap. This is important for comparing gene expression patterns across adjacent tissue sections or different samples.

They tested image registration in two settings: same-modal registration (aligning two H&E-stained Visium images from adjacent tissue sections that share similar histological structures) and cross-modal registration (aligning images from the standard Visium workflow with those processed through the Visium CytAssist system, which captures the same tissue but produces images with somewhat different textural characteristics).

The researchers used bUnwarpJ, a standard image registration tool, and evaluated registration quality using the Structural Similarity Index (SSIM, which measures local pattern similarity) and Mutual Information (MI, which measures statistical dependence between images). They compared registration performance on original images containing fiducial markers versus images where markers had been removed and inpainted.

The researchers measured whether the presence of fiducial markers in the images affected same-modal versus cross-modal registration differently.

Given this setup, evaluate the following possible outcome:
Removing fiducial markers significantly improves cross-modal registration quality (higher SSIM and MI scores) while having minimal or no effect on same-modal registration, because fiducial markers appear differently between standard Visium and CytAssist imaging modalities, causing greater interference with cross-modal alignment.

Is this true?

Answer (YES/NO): NO